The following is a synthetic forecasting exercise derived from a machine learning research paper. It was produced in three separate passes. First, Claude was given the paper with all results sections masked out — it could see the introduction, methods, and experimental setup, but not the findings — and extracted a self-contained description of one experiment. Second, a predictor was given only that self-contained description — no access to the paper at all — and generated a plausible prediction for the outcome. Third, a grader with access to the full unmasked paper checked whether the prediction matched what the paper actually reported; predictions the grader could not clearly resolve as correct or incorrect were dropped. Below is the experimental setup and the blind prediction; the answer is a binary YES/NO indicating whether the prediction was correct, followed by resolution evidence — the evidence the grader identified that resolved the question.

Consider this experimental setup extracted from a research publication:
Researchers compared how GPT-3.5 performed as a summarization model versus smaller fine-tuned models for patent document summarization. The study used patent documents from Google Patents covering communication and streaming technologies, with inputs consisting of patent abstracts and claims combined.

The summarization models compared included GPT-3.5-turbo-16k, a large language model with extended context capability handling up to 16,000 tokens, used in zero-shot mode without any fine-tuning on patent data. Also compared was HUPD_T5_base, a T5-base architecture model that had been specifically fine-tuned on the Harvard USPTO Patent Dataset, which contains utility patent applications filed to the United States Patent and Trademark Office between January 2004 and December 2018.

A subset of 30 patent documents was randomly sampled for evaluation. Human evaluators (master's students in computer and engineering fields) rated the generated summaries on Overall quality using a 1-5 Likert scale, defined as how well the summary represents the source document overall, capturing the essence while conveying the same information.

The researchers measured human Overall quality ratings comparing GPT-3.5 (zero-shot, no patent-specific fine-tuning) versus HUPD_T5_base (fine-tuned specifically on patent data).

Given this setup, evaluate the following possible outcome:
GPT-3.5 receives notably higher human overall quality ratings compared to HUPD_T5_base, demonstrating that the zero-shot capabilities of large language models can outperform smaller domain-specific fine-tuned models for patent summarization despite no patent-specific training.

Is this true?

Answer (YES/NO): YES